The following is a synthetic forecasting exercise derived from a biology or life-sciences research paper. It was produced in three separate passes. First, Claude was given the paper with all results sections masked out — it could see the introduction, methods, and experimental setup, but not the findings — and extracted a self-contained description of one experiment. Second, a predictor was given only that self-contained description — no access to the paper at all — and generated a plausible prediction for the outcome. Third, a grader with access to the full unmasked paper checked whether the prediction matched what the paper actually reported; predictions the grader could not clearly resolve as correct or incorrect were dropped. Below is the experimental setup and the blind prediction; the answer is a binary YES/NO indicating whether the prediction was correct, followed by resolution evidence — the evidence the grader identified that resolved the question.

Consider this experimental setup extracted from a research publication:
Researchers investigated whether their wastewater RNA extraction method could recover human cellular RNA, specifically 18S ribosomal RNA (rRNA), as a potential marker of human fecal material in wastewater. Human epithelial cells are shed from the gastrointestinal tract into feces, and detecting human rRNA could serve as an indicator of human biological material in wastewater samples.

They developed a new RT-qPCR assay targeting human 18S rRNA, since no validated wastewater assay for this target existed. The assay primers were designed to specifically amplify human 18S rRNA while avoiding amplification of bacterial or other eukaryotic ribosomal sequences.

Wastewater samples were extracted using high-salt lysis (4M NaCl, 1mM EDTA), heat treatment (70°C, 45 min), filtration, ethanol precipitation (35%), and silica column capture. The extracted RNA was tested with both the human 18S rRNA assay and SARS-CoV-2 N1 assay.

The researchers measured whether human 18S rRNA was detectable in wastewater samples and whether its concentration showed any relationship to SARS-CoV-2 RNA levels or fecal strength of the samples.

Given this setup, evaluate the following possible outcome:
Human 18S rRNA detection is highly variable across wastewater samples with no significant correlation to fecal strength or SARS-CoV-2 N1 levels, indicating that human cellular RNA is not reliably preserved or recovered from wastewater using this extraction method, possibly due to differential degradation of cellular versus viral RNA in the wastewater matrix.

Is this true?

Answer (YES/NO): NO